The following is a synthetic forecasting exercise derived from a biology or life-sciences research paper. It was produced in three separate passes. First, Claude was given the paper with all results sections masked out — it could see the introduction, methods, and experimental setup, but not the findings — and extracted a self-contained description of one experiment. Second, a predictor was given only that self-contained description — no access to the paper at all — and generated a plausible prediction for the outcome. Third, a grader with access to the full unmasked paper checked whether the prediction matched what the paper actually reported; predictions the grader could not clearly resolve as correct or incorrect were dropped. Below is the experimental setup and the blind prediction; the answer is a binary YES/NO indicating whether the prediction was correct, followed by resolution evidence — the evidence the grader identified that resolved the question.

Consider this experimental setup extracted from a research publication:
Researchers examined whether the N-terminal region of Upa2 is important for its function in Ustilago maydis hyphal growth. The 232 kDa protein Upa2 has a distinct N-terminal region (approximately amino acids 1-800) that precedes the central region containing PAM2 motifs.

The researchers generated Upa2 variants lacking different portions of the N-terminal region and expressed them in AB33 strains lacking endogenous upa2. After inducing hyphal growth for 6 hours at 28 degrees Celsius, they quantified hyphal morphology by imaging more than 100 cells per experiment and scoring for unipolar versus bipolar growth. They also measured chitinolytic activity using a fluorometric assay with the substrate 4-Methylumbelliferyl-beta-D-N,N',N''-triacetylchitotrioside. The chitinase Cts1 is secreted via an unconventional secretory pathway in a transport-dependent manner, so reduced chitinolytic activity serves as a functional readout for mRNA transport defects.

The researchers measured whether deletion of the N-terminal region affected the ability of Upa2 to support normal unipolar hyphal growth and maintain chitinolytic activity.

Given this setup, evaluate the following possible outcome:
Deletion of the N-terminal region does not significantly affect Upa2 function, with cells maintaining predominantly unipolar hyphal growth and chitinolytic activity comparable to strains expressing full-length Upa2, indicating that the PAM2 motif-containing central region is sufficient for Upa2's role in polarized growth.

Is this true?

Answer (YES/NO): NO